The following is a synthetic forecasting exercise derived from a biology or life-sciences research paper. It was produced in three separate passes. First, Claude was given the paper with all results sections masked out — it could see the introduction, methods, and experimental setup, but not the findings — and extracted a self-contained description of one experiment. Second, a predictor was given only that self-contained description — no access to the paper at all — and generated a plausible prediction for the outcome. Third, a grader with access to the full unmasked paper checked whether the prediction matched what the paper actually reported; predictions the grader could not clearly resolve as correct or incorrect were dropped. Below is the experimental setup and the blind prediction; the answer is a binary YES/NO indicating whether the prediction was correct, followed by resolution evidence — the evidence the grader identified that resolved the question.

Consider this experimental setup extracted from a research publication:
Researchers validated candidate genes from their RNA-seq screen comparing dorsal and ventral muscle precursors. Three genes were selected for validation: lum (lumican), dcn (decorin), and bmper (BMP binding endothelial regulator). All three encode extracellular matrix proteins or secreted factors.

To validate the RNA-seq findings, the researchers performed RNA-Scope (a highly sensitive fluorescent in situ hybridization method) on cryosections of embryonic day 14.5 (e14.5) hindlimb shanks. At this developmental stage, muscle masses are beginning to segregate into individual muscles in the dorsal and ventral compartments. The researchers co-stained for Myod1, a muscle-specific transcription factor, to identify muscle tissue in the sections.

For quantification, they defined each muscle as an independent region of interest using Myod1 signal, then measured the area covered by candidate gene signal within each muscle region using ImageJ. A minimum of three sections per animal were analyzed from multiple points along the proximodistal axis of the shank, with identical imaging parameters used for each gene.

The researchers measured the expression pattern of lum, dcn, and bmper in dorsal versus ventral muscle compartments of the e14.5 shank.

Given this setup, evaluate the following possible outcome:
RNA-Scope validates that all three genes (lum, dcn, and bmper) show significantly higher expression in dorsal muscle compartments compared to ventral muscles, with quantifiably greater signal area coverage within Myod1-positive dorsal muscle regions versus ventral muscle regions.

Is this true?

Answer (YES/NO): NO